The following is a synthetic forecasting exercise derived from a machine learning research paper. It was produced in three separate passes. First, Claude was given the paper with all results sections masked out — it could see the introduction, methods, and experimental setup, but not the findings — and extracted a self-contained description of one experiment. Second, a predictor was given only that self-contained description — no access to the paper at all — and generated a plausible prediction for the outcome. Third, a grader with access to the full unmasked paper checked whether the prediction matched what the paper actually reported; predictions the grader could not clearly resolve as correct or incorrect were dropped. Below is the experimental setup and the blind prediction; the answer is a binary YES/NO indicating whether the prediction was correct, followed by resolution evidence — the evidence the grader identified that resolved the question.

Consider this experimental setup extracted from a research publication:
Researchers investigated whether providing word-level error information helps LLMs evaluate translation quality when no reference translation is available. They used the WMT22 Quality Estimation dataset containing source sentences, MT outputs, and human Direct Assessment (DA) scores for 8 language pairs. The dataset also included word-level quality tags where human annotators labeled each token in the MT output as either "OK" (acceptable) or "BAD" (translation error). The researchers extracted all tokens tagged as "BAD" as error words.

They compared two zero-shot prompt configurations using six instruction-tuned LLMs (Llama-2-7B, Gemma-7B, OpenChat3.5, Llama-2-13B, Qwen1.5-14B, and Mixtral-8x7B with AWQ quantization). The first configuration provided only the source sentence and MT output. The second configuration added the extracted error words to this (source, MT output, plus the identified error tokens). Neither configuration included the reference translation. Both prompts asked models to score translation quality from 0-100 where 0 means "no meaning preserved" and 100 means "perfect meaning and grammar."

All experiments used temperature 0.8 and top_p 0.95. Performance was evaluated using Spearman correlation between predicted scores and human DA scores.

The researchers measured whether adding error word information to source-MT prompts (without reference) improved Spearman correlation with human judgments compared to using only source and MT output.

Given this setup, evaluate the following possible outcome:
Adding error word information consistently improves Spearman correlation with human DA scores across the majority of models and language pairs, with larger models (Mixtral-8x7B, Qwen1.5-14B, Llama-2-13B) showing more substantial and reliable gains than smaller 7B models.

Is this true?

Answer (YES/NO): NO